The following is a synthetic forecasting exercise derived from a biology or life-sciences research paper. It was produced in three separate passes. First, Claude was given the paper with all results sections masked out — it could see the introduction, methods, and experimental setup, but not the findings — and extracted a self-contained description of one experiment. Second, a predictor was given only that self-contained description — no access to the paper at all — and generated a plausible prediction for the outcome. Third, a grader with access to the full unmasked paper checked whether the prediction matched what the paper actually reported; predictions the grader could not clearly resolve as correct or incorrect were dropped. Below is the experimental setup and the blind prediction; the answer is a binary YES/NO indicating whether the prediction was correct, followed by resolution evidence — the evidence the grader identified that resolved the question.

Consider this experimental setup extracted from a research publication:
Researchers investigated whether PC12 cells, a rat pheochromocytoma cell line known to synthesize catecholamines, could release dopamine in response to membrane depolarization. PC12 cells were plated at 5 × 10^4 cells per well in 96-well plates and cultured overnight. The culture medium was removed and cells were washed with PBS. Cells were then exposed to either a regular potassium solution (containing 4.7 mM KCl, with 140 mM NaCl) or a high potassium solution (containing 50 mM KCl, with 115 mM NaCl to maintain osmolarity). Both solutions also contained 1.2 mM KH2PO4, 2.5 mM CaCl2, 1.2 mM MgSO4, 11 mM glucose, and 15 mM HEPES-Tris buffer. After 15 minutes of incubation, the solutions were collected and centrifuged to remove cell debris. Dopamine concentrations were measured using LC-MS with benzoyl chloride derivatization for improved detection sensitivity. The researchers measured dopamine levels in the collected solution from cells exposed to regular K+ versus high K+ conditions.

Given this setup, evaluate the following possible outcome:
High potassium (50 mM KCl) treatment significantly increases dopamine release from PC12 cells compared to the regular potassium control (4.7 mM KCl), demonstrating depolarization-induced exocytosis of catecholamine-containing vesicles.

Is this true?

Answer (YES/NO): YES